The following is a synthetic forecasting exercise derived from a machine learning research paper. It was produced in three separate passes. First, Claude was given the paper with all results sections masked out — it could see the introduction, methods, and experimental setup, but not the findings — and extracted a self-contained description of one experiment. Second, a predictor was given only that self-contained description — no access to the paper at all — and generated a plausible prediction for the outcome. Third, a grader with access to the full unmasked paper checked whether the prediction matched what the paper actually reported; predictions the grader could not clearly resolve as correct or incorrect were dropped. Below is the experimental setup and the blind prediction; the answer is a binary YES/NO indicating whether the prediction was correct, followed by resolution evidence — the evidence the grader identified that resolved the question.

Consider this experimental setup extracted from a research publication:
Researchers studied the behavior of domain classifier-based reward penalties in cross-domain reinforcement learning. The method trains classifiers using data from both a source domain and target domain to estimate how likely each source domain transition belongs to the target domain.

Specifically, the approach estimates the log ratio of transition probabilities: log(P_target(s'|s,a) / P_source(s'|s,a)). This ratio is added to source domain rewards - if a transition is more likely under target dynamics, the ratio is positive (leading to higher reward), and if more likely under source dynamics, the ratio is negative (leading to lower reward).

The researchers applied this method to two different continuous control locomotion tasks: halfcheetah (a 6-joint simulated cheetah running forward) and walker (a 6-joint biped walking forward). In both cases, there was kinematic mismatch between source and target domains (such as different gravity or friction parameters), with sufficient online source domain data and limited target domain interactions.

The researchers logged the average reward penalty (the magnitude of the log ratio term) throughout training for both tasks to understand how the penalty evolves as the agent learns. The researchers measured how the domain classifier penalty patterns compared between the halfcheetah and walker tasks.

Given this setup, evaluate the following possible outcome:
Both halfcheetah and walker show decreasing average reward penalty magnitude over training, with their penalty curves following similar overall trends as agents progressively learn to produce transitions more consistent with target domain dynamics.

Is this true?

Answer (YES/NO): NO